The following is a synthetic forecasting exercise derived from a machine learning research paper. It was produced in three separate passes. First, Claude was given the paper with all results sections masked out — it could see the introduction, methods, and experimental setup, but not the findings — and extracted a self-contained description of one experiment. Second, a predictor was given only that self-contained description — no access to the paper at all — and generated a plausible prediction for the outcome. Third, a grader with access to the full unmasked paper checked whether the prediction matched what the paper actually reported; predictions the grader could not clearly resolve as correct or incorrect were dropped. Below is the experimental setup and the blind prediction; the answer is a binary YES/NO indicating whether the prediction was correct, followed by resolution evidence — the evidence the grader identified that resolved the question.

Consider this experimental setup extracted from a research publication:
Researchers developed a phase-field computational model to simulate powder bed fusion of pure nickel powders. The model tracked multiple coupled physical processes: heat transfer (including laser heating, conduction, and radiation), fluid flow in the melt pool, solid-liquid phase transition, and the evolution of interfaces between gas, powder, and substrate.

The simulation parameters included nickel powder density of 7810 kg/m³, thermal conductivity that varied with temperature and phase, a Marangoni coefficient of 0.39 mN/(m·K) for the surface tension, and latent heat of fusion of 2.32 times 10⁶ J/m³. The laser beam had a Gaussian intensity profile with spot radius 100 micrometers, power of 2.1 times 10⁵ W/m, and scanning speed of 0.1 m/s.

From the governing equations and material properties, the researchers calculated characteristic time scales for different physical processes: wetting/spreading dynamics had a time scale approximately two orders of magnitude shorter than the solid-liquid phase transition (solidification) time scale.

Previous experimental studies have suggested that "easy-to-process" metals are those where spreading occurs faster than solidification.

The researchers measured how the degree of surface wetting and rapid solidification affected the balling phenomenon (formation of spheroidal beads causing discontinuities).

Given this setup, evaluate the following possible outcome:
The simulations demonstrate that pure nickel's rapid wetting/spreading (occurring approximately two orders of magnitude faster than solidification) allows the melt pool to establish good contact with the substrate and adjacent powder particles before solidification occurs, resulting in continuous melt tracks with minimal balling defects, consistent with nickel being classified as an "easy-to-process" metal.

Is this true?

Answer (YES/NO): NO